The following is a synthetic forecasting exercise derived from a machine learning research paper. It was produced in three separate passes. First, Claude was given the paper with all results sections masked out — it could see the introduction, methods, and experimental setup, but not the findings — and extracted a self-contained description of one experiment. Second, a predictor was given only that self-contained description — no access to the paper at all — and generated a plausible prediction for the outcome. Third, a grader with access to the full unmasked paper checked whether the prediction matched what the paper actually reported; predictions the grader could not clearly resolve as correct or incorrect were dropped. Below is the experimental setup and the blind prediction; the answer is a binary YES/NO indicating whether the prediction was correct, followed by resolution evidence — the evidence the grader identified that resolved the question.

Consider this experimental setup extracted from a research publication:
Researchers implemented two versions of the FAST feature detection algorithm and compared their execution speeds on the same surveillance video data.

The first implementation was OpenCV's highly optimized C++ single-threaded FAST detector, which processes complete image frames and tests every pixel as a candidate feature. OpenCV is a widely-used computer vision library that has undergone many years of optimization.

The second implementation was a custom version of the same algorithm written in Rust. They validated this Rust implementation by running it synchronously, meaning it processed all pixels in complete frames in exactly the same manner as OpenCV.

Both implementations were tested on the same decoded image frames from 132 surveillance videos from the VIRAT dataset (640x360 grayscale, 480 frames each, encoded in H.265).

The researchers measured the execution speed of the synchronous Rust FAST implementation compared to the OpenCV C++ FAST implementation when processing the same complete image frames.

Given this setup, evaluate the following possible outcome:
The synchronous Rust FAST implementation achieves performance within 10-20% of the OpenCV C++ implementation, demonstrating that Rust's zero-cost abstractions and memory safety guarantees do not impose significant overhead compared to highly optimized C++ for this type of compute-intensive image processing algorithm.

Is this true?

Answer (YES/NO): NO